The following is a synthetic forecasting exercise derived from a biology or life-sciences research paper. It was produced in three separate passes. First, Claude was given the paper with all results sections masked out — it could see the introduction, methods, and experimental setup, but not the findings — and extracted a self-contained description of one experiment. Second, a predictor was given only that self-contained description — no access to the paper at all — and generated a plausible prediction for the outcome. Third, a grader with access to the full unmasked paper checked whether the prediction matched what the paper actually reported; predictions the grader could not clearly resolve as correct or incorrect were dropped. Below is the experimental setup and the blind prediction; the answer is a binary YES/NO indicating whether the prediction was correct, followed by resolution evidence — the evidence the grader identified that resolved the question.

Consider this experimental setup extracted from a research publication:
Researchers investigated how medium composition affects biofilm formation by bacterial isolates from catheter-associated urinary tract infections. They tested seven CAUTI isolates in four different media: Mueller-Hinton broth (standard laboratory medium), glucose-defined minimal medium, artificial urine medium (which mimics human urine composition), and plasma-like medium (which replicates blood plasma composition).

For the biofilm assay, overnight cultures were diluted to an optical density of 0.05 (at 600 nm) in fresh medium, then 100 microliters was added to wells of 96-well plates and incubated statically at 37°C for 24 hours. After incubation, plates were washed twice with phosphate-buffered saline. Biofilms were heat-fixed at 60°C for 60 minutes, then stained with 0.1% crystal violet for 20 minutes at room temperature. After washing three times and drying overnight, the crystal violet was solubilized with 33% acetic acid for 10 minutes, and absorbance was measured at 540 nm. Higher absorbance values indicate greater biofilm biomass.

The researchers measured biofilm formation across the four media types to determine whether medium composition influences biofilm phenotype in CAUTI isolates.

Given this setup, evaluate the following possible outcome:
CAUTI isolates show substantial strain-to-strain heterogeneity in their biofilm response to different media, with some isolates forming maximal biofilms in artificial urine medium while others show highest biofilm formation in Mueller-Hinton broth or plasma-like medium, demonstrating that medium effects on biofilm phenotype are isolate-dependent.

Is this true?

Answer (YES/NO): YES